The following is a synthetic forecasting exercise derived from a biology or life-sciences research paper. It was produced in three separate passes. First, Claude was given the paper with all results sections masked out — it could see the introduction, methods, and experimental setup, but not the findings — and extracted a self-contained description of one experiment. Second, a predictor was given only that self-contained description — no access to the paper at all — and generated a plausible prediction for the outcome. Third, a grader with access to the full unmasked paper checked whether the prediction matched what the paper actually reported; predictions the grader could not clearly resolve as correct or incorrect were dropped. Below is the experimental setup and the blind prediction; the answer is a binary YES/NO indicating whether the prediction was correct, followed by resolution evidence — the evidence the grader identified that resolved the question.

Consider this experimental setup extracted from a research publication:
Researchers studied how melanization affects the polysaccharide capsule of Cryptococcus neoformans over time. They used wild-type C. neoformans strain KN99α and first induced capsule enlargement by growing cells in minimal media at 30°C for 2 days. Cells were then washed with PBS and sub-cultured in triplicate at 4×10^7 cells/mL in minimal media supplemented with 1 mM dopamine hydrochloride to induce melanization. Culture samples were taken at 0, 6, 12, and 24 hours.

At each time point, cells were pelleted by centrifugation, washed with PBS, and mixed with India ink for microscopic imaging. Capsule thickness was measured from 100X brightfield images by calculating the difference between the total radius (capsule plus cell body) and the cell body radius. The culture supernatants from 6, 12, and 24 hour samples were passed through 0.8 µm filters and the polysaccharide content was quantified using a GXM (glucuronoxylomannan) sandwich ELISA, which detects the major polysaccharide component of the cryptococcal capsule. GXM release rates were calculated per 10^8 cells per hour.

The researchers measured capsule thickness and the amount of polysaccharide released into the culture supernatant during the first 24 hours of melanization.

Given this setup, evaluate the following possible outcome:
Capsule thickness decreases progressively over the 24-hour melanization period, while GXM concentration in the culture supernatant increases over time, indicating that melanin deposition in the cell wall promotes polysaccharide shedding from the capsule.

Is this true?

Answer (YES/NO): NO